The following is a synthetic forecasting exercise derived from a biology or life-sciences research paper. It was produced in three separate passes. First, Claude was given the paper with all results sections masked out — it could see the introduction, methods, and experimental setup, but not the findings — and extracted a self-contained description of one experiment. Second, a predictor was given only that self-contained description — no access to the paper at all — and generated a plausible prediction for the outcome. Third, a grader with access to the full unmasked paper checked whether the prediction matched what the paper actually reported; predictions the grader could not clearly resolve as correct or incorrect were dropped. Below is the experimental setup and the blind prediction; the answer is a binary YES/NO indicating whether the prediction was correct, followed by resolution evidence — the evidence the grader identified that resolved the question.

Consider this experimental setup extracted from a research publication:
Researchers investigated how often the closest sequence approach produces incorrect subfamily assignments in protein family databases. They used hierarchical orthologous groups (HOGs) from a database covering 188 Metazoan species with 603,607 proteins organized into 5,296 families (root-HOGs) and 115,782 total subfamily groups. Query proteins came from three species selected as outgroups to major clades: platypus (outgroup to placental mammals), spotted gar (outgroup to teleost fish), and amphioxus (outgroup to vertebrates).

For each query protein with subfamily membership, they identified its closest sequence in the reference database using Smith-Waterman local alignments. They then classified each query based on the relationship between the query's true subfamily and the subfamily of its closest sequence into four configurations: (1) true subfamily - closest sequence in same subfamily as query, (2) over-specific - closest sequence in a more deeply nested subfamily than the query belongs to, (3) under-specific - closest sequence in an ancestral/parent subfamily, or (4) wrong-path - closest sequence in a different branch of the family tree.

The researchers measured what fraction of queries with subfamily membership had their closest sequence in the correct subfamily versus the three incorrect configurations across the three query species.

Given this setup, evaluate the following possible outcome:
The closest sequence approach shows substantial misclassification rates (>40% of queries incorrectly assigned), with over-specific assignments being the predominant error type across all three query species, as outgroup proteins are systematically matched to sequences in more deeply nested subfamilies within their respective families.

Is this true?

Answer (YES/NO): NO